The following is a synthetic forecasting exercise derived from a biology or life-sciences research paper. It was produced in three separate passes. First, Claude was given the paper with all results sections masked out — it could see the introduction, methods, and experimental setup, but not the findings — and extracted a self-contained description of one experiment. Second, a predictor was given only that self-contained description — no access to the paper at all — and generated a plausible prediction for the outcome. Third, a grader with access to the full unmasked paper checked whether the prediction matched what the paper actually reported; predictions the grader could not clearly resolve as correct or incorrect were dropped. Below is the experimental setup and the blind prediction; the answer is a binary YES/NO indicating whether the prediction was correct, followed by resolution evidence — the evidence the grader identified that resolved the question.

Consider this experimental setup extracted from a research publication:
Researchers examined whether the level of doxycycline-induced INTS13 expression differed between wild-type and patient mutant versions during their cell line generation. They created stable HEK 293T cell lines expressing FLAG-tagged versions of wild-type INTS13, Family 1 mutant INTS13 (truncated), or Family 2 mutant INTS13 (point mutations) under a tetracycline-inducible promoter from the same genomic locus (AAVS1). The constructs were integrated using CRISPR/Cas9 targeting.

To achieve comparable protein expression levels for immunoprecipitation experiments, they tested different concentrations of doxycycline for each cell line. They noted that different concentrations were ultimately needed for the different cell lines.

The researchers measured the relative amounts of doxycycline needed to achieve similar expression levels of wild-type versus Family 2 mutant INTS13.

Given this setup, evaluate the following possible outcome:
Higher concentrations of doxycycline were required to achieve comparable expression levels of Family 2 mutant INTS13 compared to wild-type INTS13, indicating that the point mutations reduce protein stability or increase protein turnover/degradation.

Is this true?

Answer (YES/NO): YES